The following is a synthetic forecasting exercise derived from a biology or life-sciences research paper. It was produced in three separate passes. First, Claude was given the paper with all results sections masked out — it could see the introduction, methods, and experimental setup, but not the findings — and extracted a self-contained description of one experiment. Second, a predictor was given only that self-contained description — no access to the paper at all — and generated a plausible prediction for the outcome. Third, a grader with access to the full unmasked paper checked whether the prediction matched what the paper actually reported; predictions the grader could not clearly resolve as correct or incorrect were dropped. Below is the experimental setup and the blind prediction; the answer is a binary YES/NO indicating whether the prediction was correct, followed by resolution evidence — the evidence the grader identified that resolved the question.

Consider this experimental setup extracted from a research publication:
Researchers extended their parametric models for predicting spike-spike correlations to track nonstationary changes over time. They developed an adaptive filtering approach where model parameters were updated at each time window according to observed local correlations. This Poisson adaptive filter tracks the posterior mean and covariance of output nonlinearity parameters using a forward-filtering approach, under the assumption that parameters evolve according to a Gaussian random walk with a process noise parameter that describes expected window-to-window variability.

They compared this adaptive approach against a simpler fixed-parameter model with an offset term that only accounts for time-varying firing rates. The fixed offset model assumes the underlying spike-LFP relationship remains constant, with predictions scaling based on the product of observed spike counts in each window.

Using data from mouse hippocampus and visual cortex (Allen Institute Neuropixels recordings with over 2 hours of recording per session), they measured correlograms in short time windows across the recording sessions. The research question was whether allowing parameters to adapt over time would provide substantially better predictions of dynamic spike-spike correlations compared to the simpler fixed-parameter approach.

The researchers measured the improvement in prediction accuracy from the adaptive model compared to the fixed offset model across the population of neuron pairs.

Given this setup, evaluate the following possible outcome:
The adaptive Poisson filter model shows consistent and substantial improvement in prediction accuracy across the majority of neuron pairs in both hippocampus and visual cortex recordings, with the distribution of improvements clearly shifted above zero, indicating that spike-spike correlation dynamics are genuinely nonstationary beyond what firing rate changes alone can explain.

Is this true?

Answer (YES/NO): NO